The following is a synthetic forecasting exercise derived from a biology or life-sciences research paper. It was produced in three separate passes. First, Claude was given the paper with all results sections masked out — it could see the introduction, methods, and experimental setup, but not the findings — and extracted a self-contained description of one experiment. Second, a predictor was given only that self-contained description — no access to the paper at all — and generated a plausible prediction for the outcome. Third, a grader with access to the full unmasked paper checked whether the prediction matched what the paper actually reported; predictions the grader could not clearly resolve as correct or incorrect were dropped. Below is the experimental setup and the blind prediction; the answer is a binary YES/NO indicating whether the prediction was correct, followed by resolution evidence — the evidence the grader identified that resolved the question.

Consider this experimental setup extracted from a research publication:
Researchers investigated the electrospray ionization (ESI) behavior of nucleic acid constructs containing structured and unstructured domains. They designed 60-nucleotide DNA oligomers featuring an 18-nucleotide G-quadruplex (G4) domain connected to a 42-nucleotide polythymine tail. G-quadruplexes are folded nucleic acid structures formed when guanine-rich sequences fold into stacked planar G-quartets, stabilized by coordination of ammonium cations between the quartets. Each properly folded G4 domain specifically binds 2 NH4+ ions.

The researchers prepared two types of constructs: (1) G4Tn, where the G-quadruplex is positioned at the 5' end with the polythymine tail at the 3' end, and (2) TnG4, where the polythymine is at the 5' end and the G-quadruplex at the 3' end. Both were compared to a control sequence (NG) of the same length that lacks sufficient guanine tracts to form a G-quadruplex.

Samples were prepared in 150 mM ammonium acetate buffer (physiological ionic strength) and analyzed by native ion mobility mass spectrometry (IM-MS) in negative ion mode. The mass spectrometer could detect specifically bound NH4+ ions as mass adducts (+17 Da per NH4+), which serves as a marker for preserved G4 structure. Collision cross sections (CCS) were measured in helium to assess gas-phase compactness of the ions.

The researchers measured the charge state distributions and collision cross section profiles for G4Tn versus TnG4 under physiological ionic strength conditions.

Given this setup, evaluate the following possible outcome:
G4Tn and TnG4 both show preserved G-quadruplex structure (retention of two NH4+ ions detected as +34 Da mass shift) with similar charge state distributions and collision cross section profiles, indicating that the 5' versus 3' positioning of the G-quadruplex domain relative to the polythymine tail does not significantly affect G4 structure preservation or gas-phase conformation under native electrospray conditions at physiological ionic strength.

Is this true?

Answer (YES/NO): YES